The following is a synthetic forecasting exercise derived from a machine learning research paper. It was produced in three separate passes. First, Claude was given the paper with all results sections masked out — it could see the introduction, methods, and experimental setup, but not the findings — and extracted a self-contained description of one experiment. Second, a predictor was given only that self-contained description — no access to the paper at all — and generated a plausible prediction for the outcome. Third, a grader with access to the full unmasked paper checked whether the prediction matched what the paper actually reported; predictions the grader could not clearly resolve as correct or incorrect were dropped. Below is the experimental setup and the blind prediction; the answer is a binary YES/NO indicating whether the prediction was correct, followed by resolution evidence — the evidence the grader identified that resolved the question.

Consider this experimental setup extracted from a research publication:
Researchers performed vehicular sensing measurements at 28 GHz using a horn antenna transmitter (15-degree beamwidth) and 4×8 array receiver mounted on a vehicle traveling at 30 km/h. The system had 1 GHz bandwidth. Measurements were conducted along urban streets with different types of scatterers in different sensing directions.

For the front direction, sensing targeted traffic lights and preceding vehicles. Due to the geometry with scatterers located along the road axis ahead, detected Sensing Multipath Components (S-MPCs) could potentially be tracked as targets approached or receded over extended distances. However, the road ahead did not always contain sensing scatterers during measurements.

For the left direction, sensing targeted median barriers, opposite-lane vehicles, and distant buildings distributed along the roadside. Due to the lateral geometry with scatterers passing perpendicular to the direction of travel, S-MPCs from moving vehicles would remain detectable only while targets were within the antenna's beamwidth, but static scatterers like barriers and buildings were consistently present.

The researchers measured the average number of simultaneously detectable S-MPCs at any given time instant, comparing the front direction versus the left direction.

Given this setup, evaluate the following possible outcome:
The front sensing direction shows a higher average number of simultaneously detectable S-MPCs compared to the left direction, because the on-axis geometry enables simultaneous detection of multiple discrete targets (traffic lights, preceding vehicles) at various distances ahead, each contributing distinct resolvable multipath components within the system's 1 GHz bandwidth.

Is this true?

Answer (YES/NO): NO